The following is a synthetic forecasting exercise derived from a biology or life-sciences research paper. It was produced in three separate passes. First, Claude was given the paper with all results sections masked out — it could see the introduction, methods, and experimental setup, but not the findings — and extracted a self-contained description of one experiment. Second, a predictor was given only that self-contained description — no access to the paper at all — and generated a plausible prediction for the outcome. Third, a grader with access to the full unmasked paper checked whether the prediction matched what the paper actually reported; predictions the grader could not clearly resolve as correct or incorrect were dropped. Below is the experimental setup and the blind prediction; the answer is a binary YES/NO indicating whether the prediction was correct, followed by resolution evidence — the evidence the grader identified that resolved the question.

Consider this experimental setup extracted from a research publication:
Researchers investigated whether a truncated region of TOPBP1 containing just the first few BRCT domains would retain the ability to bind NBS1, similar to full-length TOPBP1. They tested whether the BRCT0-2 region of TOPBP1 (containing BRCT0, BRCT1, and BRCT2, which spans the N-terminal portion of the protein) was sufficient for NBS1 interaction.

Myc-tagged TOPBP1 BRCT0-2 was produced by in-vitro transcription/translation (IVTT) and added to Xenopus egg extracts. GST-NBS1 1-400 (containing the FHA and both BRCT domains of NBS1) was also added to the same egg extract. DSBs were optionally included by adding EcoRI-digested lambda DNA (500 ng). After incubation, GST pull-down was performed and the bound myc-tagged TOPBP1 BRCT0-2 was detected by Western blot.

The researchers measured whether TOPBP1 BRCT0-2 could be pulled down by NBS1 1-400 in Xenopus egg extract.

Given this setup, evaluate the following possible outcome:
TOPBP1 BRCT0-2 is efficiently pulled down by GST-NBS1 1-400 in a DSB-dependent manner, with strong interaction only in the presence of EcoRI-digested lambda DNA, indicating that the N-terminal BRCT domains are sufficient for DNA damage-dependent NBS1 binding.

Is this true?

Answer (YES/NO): NO